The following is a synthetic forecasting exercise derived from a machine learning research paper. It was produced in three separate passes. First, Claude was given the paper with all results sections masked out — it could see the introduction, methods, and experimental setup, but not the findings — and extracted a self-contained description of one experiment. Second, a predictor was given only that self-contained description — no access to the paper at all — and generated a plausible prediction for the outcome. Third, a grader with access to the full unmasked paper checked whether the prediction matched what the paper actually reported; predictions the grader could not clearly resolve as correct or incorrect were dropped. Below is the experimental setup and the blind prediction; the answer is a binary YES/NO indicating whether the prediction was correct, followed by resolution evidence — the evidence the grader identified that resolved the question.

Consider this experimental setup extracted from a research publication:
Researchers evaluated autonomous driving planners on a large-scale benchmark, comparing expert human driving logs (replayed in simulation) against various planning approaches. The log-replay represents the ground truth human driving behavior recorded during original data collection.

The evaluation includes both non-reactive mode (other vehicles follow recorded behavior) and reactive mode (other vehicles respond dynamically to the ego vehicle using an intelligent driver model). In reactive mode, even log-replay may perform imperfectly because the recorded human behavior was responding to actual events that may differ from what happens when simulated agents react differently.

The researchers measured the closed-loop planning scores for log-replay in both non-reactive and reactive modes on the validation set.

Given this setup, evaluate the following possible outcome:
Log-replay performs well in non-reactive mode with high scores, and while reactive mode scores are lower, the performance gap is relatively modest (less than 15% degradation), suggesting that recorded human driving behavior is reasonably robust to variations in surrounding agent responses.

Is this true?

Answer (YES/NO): YES